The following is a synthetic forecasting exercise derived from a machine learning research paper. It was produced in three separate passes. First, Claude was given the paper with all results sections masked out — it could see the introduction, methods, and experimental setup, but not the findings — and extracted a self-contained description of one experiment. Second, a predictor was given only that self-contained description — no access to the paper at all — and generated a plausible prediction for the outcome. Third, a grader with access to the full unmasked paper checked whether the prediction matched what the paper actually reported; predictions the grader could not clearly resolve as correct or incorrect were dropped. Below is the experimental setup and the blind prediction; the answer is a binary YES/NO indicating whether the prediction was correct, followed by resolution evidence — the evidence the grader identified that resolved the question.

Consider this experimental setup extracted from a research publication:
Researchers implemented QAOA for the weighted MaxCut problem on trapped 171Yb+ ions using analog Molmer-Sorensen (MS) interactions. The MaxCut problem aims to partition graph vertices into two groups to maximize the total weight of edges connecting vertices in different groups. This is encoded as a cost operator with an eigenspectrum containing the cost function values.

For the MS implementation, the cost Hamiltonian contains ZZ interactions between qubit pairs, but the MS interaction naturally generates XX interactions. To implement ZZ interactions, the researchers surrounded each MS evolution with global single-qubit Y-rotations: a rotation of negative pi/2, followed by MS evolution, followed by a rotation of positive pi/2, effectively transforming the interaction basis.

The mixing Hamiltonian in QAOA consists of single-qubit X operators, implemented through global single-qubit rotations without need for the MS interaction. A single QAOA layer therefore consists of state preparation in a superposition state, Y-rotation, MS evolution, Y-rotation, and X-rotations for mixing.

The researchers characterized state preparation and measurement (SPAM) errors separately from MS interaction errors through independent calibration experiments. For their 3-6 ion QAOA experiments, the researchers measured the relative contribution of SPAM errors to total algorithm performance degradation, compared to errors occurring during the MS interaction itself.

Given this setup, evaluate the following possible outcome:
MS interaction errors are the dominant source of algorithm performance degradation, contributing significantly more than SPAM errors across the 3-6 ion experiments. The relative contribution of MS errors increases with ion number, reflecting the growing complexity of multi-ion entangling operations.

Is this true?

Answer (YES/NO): NO